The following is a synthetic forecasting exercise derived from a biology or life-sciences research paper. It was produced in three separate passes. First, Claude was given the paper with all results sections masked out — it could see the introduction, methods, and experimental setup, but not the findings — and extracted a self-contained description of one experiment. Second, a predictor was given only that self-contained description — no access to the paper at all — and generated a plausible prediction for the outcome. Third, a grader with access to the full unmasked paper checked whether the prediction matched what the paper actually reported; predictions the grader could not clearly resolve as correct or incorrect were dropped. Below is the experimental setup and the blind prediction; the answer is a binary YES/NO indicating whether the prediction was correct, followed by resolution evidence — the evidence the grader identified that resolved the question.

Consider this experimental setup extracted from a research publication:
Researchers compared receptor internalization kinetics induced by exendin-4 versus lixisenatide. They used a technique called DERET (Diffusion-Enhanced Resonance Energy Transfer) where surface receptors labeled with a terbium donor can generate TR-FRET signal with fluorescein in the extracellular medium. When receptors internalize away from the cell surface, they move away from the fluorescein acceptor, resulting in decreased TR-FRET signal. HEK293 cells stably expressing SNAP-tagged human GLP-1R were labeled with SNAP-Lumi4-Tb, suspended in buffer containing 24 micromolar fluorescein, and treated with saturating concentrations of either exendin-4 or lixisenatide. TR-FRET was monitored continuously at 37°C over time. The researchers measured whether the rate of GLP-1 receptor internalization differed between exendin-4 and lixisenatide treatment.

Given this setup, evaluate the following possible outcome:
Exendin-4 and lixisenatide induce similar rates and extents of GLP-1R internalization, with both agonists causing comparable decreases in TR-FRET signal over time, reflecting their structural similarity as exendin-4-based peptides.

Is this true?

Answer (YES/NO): YES